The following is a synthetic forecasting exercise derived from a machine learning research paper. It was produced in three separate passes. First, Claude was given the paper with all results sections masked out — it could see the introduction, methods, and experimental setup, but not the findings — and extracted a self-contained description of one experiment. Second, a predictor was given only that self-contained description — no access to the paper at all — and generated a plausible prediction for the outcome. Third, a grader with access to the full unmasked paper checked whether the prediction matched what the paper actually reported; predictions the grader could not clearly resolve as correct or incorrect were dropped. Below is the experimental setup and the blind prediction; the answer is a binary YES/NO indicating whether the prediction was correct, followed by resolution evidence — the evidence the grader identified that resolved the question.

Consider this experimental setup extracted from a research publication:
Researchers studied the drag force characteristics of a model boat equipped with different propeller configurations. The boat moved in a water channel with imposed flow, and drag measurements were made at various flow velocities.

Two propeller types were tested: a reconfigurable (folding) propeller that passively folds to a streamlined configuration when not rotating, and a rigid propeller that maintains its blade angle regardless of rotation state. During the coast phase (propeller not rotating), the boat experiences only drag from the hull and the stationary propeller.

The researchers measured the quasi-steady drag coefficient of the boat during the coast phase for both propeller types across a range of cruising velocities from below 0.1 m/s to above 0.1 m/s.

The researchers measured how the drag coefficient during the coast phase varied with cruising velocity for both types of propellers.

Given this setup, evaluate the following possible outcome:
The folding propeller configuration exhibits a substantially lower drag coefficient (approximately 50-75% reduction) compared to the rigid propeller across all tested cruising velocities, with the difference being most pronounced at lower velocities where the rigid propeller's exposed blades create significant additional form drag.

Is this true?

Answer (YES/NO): NO